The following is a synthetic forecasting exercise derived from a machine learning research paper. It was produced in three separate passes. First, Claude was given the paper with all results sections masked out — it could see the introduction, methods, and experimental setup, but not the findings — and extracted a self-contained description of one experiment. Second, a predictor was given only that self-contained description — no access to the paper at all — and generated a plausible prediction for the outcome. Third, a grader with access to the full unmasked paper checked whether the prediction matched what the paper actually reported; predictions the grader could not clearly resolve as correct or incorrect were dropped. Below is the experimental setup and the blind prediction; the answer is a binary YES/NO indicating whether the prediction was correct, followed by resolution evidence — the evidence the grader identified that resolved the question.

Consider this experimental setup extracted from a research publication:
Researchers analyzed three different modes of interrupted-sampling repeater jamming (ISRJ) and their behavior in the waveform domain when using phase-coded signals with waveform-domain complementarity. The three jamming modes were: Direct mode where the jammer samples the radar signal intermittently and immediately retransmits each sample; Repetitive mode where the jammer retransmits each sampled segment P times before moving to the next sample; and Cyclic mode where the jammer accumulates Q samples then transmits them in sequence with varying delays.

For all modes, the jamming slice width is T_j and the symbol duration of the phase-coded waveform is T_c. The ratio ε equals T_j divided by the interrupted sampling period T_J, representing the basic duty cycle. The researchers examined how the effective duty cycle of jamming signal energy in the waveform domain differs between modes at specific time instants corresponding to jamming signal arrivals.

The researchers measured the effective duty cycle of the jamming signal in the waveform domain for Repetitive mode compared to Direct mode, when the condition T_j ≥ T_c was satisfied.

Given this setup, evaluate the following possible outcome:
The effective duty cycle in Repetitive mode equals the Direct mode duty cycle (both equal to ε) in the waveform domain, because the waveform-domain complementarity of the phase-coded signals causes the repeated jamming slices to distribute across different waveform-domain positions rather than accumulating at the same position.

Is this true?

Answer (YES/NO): YES